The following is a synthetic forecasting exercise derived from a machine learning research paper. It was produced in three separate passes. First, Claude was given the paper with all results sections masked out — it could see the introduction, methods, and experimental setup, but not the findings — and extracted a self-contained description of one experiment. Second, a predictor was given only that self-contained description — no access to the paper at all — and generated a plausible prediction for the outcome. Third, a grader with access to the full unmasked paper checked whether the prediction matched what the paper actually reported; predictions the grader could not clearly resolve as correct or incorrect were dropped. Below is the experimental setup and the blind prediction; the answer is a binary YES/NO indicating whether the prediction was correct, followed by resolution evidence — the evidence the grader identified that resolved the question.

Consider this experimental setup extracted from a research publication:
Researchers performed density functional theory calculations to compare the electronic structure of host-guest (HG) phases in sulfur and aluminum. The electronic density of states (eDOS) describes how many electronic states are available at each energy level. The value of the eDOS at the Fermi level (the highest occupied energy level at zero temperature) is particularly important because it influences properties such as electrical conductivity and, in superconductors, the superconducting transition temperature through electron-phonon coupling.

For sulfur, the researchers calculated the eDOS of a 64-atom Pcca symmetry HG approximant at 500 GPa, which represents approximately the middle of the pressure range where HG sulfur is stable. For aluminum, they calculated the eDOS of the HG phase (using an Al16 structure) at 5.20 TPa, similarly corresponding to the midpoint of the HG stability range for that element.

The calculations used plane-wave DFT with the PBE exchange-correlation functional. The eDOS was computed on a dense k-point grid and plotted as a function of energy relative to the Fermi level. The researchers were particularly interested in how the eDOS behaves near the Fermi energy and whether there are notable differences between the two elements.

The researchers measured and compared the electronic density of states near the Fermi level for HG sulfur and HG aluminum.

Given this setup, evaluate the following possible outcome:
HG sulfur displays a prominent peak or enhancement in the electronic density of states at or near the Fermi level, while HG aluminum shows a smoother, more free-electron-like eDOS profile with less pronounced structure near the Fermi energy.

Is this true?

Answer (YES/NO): NO